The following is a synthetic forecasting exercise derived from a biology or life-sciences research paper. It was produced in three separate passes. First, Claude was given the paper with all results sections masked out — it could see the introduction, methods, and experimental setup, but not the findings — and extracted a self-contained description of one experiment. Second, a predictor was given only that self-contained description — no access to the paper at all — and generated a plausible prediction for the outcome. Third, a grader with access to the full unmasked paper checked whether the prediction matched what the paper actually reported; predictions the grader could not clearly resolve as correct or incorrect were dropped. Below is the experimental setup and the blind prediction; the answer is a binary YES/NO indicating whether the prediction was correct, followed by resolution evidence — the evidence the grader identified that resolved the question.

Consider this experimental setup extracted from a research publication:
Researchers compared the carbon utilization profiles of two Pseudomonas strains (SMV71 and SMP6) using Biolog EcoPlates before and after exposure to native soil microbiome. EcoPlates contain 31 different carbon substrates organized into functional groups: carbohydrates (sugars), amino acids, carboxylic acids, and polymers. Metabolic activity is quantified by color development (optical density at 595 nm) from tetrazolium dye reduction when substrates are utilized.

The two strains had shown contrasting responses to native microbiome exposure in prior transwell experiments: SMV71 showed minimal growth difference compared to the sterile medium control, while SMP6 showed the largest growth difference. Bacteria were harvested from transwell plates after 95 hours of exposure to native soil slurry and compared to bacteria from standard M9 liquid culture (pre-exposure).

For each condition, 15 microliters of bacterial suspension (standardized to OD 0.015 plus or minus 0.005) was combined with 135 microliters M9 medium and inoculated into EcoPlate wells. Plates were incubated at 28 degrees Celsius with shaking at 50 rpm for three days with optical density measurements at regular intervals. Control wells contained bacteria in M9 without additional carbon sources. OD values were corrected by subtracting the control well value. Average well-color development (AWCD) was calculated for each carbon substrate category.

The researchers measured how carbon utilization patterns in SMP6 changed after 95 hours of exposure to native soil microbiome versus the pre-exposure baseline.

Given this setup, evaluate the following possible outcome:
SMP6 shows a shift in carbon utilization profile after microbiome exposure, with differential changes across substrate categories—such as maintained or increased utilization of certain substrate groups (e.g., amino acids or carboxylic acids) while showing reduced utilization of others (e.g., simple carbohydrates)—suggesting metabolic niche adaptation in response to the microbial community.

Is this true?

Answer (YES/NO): NO